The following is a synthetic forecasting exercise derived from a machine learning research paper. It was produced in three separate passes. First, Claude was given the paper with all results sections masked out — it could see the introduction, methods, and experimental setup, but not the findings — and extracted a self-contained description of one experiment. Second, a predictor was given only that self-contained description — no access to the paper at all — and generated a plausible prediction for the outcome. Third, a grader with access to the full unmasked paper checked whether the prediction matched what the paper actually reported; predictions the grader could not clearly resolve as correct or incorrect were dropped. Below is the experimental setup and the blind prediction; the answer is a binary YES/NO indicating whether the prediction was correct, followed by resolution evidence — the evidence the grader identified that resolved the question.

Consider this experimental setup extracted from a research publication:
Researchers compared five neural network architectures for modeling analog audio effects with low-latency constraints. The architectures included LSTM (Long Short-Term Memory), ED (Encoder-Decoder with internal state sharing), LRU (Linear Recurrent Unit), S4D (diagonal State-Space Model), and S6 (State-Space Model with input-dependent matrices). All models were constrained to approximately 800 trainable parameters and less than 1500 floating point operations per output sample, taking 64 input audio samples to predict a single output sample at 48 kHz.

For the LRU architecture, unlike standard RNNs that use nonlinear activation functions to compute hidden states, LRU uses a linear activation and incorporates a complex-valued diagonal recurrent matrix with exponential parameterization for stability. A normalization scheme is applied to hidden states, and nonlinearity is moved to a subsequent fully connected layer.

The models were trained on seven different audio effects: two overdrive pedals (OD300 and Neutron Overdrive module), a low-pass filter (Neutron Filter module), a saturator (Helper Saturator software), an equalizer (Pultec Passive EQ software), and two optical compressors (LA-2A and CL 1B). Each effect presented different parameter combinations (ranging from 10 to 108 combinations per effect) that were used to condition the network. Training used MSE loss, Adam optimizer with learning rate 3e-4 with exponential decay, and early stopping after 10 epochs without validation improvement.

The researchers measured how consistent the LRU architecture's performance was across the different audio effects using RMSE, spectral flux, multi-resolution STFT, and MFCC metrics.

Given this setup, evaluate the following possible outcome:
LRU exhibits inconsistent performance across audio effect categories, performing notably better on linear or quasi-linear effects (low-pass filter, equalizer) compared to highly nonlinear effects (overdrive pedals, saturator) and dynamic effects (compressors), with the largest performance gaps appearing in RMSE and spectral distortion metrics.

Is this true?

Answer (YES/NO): NO